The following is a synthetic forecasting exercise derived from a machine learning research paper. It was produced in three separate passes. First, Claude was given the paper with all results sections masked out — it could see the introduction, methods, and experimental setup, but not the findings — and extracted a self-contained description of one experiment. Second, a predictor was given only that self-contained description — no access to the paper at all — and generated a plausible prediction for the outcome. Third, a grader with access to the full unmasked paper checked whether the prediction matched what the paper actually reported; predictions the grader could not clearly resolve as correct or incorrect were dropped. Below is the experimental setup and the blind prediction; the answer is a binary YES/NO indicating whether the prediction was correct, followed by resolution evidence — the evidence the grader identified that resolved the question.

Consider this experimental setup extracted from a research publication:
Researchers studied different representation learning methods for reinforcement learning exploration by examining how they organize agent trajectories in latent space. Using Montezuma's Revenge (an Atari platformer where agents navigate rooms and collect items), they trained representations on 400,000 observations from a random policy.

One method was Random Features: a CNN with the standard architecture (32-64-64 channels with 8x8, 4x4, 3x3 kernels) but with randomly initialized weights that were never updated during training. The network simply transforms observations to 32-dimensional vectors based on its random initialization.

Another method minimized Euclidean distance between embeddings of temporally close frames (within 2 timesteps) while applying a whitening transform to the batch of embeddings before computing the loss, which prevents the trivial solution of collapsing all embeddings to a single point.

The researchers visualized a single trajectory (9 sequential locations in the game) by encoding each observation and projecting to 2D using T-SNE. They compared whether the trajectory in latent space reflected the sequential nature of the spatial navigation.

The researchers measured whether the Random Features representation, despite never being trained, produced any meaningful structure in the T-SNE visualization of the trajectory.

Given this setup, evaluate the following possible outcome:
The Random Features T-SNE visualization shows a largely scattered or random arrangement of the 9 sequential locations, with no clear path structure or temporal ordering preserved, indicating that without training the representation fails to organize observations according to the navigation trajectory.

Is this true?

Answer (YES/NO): NO